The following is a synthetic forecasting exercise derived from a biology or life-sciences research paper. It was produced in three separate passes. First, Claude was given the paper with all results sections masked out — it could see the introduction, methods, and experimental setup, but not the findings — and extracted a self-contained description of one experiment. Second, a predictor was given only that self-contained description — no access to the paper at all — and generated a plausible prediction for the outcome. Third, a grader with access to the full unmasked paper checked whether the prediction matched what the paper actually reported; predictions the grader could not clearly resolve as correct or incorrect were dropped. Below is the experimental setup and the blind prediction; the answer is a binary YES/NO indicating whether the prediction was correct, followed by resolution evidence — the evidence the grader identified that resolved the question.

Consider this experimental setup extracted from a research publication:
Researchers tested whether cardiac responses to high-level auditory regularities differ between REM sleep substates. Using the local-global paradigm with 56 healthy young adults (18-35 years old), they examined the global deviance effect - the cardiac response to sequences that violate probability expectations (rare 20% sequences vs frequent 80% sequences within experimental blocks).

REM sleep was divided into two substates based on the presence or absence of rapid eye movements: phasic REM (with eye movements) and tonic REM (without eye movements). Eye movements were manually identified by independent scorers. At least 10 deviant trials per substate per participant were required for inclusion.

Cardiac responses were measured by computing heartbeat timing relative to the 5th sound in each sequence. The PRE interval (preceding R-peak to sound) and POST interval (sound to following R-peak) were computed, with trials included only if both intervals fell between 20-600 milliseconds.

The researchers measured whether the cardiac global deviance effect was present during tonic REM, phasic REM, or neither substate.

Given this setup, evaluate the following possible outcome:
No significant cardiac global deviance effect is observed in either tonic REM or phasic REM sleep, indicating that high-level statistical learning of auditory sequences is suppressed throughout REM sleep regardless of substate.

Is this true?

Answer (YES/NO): NO